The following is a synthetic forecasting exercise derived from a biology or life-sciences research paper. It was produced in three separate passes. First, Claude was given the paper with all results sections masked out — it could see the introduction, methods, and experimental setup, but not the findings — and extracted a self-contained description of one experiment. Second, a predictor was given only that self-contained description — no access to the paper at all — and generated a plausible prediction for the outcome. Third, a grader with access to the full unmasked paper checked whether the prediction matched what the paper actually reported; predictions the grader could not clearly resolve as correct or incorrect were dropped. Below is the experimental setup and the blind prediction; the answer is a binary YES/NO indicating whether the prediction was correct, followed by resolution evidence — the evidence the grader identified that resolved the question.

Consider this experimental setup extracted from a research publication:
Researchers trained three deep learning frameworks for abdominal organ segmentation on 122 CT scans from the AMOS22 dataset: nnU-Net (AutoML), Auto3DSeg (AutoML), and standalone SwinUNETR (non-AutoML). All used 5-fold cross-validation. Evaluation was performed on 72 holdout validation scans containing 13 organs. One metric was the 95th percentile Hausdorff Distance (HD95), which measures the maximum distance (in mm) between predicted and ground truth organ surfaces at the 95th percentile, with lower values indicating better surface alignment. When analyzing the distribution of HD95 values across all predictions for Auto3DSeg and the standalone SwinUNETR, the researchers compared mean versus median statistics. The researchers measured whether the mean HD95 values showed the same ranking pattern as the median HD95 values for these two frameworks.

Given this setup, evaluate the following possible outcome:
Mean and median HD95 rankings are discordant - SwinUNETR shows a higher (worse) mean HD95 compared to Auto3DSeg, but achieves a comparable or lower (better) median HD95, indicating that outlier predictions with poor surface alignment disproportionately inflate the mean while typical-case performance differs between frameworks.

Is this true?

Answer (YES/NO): YES